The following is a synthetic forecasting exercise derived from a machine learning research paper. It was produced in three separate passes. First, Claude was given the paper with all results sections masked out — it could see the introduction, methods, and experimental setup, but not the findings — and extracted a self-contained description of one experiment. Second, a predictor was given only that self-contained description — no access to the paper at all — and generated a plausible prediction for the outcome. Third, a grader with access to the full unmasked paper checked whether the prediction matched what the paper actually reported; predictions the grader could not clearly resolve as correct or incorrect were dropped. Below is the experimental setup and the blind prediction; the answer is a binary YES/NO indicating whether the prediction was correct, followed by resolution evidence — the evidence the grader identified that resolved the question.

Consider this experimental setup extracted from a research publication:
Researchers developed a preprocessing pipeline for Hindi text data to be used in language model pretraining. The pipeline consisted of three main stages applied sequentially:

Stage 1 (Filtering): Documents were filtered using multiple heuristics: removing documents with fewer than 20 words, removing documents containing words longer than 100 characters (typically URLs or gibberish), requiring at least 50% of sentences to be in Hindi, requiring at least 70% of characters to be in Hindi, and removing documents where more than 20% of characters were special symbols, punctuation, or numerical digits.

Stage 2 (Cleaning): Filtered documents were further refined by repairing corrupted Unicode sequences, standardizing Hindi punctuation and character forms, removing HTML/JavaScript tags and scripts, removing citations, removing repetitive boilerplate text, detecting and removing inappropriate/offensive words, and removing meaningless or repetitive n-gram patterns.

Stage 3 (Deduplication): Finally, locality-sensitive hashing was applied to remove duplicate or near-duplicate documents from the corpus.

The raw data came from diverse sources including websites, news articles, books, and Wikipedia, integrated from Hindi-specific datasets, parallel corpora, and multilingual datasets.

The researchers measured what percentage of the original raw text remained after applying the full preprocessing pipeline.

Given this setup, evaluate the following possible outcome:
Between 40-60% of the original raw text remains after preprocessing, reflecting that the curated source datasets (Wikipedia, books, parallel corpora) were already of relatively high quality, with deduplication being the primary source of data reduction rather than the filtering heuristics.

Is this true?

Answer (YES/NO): YES